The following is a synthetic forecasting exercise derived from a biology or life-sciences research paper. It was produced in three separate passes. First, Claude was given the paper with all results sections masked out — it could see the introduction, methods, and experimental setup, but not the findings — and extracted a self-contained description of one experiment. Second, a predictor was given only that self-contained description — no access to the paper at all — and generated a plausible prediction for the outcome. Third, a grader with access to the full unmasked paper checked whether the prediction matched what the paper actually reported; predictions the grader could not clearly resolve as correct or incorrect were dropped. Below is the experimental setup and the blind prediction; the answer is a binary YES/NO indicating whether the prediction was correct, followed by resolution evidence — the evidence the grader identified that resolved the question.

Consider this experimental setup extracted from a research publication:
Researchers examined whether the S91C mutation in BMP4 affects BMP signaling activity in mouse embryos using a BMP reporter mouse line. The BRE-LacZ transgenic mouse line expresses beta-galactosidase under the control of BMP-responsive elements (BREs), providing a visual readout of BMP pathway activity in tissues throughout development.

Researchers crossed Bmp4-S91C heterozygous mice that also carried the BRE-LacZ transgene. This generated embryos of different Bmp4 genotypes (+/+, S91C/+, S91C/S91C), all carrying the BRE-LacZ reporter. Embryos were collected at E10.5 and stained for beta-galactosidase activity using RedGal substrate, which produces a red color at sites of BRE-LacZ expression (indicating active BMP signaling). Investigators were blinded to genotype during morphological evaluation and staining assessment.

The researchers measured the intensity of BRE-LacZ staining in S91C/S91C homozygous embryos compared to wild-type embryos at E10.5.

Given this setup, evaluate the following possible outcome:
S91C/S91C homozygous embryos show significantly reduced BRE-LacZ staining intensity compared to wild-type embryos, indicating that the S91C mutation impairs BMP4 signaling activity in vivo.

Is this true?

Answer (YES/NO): YES